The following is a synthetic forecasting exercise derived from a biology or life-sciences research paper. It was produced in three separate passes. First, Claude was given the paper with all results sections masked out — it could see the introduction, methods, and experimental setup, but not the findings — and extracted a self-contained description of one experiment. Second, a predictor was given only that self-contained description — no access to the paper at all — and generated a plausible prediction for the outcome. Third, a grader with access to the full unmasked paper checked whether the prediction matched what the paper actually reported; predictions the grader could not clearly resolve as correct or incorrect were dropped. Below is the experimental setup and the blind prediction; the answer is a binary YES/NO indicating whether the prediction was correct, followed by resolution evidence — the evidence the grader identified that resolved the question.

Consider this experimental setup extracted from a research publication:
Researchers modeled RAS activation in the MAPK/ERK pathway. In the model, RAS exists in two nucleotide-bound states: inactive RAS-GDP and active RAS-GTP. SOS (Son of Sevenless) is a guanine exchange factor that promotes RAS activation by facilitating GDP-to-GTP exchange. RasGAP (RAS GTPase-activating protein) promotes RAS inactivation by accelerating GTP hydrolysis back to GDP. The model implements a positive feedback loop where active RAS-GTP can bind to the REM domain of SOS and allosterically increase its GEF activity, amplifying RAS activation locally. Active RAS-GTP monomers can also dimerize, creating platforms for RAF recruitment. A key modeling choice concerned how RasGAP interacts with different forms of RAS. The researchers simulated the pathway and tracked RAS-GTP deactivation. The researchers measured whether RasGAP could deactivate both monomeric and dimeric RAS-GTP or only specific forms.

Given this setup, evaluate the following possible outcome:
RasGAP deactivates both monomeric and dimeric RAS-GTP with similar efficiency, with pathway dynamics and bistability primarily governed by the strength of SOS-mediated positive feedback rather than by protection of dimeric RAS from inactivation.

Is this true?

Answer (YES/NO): NO